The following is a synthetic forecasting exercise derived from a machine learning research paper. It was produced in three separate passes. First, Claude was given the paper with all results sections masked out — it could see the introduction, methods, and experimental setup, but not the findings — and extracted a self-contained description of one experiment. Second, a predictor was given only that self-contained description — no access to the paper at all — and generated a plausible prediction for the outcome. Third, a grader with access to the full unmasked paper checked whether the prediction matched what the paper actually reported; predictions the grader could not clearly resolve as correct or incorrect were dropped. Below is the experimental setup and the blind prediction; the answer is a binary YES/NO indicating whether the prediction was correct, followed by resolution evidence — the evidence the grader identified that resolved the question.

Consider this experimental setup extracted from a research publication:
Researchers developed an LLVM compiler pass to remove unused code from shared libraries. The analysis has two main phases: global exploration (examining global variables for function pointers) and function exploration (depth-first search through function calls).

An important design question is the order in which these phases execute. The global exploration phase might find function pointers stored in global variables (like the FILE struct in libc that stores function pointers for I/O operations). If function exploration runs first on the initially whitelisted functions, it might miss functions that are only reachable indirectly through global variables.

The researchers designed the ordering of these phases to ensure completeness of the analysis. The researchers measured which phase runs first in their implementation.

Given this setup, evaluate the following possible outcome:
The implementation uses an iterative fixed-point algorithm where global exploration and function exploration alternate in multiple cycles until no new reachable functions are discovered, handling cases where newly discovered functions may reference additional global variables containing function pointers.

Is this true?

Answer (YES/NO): NO